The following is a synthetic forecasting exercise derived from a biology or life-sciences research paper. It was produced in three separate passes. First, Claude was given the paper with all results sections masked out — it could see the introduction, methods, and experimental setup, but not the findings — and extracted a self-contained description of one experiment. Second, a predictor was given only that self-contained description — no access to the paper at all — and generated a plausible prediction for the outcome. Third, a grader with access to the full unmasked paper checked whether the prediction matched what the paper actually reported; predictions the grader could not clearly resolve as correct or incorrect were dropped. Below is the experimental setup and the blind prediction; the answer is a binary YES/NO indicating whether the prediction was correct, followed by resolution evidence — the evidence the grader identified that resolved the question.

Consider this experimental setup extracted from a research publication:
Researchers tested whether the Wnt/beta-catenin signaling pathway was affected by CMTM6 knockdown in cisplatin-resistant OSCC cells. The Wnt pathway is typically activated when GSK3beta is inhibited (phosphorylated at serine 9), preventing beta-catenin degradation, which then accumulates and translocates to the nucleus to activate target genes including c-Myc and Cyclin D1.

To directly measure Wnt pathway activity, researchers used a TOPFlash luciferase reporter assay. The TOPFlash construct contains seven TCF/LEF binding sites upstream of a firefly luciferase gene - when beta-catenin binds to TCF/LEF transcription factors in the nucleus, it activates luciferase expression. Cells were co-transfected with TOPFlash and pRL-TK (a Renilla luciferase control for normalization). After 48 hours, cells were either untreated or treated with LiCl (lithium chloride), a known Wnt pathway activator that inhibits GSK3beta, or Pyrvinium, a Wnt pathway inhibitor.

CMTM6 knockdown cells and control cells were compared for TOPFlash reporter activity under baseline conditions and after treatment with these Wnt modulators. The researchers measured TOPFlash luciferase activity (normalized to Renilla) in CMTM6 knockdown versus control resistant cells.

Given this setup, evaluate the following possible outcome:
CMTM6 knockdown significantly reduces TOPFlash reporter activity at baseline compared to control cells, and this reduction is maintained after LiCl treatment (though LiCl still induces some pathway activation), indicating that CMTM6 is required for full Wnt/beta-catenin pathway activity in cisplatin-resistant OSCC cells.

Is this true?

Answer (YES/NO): YES